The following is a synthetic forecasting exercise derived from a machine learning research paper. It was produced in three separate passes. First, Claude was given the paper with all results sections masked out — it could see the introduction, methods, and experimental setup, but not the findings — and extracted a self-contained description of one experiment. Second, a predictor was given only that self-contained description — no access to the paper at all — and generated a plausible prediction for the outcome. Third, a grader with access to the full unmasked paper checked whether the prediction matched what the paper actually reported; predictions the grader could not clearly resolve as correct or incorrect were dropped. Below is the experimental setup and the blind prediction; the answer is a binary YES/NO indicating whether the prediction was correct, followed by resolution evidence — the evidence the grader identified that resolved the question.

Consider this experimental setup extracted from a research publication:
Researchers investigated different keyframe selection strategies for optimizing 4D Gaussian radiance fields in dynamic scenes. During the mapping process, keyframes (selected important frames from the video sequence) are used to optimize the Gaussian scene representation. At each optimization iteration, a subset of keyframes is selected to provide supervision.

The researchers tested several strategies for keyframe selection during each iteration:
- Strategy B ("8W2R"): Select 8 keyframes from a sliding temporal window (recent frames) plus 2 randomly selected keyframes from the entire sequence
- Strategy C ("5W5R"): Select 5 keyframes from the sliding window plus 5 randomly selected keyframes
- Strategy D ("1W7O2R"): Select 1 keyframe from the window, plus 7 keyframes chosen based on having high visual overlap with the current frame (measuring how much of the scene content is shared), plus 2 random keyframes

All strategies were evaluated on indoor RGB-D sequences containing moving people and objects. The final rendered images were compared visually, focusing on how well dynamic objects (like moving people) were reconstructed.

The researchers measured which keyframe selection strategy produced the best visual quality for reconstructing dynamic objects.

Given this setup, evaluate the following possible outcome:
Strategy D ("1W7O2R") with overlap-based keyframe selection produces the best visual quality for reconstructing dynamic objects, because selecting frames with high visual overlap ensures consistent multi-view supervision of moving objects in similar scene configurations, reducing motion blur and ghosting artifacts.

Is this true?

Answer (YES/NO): NO